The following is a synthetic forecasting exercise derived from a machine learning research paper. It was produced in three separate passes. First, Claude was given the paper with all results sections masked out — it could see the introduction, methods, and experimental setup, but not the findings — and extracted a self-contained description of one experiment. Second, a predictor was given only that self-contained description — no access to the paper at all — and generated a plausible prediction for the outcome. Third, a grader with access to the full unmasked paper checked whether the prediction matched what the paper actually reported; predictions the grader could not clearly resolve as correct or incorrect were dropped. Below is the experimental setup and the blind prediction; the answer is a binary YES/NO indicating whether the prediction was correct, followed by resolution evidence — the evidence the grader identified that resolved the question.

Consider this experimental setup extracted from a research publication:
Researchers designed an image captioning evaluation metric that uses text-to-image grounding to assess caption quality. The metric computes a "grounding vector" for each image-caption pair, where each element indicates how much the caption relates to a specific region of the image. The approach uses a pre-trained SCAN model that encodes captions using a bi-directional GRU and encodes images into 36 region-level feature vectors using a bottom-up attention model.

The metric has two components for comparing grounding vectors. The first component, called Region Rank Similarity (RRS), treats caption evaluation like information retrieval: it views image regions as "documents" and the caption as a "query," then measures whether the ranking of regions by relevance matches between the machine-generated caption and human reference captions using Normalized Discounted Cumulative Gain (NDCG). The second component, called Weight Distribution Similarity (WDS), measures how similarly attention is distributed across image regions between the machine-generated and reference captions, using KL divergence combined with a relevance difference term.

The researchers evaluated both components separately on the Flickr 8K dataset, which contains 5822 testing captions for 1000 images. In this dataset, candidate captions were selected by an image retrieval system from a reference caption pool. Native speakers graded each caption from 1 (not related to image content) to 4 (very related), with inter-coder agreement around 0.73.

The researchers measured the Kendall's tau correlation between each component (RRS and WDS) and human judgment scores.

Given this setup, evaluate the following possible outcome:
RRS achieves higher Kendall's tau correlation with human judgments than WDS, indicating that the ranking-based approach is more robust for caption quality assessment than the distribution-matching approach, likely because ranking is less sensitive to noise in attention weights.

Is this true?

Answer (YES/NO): NO